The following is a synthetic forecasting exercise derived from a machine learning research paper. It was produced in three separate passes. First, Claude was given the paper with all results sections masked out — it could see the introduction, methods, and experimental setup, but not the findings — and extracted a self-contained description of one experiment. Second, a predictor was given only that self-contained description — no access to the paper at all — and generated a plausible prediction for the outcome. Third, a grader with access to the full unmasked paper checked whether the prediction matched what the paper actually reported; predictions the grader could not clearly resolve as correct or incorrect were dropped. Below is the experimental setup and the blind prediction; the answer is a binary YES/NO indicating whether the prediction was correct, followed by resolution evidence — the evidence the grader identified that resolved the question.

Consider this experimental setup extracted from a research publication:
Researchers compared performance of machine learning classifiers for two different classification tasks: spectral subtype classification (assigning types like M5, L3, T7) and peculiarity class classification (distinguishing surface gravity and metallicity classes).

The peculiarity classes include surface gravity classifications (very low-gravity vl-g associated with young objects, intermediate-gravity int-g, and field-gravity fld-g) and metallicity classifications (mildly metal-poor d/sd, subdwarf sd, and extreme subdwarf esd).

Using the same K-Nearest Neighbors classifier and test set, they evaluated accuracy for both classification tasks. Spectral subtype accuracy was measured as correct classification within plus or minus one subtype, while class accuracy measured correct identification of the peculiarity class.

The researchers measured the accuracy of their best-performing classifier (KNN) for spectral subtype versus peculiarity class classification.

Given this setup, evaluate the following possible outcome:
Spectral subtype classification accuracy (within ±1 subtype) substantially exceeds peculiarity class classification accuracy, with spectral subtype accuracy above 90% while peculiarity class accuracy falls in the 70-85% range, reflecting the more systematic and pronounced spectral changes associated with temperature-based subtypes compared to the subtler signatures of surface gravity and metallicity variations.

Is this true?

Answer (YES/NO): NO